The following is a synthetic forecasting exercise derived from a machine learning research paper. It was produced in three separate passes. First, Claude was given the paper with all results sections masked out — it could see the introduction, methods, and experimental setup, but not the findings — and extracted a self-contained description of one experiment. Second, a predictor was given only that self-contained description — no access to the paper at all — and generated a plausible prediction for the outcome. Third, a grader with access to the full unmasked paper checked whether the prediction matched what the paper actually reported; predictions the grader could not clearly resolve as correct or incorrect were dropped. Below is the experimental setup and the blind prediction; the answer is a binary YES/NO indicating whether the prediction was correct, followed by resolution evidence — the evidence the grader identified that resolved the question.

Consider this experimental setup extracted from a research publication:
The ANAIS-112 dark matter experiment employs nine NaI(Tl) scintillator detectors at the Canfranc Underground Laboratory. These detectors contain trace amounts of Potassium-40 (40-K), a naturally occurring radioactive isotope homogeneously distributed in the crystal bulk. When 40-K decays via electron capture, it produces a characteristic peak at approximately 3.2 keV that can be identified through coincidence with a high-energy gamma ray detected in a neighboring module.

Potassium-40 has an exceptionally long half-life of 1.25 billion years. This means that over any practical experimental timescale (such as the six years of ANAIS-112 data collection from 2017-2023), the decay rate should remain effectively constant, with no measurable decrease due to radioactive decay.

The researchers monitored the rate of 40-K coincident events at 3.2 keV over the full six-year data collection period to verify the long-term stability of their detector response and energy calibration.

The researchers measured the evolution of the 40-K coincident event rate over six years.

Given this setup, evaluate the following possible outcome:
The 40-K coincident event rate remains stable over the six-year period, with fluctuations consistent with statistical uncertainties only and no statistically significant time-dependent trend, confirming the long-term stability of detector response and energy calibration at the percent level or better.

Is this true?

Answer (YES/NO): YES